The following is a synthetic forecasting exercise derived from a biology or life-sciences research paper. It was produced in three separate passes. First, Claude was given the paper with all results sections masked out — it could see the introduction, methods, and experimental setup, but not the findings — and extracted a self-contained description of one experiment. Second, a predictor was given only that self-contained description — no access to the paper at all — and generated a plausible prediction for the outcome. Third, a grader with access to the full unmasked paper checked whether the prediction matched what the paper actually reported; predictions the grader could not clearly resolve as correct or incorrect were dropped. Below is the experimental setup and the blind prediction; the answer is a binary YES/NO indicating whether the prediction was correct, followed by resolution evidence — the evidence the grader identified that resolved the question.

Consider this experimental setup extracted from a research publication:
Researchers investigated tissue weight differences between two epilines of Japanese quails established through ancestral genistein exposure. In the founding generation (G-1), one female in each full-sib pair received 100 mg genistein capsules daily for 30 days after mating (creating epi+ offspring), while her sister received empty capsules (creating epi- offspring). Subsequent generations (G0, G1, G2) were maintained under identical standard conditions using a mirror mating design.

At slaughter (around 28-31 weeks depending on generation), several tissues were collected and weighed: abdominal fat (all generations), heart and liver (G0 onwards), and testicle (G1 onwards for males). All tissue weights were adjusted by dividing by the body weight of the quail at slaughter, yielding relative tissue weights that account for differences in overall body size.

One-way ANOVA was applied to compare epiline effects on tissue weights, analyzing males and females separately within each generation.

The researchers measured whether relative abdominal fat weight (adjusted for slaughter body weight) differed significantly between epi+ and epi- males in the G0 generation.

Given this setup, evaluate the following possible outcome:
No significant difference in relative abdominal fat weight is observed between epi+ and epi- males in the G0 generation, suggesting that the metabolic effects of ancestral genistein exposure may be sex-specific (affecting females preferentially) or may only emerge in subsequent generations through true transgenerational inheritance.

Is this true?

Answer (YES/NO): YES